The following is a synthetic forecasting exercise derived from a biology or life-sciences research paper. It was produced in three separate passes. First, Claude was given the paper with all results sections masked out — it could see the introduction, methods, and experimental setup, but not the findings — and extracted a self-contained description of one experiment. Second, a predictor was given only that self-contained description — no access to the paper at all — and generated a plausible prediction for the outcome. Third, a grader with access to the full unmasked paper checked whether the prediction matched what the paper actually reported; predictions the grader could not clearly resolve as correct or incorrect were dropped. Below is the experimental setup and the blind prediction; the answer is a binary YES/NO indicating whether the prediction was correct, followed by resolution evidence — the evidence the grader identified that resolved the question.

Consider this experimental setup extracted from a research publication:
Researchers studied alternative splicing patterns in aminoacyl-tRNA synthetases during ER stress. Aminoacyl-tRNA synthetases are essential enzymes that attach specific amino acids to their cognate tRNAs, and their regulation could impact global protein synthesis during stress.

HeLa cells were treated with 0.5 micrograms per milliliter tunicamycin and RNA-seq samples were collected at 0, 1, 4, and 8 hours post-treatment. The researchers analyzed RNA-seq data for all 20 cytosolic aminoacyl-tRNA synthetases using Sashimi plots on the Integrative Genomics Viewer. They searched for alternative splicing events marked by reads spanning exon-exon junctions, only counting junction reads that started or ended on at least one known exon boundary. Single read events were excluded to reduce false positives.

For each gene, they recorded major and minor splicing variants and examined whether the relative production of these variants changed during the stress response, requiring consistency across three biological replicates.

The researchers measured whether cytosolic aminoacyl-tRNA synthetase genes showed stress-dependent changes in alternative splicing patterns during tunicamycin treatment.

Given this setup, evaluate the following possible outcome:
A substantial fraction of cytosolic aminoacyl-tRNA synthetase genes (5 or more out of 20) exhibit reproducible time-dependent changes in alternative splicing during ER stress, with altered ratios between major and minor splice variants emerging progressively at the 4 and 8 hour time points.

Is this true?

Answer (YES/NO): NO